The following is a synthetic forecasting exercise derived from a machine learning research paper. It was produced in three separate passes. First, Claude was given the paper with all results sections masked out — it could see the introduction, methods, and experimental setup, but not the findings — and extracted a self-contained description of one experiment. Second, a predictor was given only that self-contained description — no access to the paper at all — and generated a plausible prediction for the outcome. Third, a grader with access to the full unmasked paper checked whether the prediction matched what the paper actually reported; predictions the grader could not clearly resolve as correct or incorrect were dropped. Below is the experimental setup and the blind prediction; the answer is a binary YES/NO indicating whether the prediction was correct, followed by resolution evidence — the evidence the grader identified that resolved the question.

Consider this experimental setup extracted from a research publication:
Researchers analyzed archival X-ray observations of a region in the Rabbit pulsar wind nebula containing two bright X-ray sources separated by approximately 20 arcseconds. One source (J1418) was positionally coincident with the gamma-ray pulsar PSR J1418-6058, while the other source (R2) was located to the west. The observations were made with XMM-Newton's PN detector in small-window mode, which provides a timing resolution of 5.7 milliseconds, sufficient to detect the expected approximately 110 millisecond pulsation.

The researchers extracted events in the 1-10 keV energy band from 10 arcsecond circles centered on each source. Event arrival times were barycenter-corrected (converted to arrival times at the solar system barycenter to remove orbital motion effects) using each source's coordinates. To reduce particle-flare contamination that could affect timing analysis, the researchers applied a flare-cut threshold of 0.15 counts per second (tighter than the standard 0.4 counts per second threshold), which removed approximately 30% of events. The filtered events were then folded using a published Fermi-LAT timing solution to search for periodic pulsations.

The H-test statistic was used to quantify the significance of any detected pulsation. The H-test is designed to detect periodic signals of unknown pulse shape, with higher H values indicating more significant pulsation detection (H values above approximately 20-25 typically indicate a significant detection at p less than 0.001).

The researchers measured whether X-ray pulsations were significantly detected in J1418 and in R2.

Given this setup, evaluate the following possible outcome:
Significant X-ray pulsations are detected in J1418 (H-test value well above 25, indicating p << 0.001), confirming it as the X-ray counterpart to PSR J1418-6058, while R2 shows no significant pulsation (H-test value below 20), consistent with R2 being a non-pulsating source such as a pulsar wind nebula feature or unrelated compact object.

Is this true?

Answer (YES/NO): YES